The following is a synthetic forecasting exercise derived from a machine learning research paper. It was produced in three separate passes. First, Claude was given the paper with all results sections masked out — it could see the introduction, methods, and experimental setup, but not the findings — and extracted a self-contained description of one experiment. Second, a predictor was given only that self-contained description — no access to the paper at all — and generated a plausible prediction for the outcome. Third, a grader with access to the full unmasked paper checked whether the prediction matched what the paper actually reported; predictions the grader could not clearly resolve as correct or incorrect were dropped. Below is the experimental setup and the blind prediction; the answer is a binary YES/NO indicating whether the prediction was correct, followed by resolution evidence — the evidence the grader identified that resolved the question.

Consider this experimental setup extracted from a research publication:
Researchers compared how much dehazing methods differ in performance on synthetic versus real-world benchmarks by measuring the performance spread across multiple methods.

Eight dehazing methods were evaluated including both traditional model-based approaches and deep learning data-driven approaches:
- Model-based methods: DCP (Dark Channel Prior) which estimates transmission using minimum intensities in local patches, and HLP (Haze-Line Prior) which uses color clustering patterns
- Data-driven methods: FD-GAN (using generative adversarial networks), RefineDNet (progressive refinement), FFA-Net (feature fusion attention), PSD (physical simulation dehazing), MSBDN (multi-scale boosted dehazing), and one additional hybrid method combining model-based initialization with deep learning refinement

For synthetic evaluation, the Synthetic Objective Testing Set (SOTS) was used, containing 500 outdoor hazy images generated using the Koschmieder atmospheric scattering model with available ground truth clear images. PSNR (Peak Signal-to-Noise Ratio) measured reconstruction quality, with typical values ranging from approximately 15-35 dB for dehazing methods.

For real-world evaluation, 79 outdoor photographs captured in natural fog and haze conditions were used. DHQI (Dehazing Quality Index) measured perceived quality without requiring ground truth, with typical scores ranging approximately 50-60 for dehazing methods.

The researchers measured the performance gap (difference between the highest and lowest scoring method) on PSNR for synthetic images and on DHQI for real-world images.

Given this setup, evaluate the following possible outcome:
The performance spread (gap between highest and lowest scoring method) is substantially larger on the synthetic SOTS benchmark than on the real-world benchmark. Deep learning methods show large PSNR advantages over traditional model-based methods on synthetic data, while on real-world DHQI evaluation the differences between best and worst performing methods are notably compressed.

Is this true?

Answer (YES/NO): YES